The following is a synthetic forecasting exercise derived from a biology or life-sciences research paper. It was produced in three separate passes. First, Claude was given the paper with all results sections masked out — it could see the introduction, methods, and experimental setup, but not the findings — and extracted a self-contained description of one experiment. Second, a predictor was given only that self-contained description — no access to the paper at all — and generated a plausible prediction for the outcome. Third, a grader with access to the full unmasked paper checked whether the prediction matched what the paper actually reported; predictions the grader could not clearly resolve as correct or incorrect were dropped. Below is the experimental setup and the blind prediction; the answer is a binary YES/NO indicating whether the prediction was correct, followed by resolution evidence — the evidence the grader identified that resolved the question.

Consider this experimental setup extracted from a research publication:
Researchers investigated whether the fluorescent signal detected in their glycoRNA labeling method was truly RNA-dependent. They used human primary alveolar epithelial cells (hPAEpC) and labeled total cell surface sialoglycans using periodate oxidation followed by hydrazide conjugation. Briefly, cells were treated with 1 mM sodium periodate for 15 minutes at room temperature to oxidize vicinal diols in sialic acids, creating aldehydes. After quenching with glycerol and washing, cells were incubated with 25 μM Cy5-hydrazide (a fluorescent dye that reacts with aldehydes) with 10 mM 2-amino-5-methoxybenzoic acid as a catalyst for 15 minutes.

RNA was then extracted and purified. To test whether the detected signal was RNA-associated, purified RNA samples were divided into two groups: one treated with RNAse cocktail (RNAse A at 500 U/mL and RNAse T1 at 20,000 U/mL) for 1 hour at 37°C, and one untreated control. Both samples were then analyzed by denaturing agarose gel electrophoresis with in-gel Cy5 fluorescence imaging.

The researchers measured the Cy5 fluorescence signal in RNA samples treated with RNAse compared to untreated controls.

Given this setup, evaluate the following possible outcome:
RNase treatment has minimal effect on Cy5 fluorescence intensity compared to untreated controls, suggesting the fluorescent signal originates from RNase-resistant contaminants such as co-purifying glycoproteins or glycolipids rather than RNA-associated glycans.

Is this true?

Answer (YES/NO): NO